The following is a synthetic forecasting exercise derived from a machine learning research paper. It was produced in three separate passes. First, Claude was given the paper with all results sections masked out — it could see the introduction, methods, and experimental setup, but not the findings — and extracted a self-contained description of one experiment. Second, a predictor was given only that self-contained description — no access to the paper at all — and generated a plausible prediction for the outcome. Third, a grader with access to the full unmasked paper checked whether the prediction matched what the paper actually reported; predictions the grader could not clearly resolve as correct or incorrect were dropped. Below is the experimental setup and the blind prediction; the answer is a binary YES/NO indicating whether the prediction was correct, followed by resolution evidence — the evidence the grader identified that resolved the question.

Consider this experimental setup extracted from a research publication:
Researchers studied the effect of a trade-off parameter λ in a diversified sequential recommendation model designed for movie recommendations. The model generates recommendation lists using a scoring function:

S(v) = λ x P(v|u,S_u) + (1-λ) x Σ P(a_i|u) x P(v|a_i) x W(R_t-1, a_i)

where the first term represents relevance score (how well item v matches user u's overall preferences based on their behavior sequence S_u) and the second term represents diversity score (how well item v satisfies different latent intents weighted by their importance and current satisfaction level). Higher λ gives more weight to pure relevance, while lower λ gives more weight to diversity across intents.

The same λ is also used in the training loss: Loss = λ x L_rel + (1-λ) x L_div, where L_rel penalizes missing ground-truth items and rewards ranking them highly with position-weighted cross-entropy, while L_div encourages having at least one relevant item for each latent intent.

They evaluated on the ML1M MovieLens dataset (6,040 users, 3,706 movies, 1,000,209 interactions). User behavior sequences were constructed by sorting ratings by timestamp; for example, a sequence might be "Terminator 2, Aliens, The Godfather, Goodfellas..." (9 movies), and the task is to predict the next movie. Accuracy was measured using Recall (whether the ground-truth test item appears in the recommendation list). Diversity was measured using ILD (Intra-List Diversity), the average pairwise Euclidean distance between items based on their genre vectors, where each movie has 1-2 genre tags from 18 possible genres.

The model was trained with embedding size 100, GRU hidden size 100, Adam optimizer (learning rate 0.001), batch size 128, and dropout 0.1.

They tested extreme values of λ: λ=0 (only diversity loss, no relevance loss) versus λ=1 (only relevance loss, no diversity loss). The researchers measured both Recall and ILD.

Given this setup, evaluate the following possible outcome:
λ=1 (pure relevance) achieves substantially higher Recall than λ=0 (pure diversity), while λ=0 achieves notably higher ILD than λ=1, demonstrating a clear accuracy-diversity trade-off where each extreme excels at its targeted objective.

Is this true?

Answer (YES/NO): NO